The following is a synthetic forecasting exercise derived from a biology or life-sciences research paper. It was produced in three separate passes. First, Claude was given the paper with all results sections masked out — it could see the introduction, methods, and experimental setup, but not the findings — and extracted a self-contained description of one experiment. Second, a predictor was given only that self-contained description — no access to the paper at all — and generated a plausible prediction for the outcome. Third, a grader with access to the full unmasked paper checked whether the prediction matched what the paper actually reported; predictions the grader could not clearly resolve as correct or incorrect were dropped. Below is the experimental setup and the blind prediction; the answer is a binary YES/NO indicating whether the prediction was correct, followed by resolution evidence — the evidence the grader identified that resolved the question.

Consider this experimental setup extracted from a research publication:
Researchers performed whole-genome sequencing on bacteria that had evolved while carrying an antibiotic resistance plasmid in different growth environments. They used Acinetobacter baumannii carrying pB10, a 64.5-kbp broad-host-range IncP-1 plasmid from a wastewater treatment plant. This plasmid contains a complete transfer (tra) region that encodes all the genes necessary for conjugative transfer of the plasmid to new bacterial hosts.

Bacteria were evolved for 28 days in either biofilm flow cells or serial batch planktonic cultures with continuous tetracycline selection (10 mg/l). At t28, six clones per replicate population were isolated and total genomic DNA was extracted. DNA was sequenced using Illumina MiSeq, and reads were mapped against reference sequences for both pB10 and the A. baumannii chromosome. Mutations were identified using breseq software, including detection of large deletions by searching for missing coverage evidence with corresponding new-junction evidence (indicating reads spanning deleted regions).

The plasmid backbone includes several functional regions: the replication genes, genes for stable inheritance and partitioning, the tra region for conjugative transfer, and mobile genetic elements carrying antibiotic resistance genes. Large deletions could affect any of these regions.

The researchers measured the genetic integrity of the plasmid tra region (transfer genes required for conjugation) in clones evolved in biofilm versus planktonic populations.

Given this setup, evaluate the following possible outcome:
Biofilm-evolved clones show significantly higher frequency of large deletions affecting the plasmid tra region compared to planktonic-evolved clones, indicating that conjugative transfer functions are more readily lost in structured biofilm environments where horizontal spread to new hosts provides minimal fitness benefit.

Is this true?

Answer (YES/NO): NO